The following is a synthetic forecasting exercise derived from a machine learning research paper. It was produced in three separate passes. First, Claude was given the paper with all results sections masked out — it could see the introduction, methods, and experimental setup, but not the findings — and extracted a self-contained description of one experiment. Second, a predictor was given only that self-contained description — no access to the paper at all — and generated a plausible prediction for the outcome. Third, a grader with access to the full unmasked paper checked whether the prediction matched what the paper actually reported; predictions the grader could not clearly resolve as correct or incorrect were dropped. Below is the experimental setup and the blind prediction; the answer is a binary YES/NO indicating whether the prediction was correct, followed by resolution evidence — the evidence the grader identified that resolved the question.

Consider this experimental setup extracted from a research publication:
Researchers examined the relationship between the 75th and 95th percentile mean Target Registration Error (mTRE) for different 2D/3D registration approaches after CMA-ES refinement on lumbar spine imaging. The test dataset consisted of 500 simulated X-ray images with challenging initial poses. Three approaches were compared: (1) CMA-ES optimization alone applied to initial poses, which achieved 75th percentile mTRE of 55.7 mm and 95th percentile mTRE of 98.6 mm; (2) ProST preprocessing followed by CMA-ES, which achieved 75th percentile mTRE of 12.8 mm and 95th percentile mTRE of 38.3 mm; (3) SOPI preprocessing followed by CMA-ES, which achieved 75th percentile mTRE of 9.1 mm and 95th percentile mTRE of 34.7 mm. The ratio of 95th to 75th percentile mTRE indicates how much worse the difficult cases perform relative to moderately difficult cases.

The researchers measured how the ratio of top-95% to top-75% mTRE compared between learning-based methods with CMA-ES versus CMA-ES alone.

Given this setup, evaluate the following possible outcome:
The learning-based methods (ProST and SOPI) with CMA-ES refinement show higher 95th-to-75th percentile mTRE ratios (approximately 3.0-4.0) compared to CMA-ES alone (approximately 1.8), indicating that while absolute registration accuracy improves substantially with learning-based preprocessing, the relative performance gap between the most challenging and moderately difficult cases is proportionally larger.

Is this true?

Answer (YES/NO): YES